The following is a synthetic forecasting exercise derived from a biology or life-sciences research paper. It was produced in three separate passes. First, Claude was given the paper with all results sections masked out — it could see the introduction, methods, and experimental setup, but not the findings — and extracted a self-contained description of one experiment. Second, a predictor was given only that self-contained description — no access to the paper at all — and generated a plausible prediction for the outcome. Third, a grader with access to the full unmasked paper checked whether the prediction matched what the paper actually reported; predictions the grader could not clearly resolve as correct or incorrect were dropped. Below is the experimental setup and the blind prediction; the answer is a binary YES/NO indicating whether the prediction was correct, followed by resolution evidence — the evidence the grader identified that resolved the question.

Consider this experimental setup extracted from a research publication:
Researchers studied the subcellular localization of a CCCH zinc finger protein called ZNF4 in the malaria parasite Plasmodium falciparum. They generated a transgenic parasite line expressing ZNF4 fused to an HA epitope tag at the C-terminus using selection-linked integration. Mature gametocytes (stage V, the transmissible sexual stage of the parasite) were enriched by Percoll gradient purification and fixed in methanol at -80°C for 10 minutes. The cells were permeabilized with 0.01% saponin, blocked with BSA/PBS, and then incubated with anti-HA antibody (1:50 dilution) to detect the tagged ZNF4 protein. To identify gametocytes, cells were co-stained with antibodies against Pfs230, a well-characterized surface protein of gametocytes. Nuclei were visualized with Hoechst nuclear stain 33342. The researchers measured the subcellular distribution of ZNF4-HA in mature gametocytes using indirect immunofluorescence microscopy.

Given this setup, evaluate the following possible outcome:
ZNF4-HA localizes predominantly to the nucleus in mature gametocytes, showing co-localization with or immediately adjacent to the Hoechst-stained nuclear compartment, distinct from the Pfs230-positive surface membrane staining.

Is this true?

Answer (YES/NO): NO